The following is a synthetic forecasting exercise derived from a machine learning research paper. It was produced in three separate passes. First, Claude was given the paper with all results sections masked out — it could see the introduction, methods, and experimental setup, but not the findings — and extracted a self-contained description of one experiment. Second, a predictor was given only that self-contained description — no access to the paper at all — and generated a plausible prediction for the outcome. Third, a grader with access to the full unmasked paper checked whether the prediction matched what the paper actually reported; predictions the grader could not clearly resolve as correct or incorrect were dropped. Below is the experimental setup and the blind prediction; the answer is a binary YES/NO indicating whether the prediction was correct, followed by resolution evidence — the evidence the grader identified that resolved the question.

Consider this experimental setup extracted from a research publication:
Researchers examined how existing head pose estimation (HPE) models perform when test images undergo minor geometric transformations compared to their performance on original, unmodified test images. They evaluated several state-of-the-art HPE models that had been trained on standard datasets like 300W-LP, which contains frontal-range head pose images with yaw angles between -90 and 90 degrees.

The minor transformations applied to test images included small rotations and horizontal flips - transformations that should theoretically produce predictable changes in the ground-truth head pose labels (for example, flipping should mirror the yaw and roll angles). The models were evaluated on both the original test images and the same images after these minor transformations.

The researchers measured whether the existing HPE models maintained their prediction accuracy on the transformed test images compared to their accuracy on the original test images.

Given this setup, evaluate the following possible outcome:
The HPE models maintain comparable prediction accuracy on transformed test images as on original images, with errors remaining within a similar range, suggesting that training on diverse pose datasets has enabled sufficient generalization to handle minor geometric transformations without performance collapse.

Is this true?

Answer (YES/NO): NO